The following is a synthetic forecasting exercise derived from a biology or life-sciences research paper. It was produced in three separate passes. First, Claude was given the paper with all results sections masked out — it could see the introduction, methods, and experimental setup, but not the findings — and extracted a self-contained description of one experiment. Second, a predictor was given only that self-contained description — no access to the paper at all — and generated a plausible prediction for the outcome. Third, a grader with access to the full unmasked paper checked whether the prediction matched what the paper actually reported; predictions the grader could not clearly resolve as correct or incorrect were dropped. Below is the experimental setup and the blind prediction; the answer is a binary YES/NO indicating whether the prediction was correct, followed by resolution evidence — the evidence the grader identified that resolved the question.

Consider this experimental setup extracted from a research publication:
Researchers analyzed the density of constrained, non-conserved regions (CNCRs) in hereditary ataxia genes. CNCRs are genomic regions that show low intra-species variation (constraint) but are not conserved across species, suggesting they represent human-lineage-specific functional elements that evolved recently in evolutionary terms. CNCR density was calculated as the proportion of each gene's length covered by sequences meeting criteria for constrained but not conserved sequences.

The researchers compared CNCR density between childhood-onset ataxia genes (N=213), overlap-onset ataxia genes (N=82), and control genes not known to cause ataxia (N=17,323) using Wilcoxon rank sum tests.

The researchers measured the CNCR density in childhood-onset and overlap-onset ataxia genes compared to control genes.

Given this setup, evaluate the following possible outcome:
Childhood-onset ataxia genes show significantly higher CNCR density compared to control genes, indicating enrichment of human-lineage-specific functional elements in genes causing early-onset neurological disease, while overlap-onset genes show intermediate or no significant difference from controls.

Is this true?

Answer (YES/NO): NO